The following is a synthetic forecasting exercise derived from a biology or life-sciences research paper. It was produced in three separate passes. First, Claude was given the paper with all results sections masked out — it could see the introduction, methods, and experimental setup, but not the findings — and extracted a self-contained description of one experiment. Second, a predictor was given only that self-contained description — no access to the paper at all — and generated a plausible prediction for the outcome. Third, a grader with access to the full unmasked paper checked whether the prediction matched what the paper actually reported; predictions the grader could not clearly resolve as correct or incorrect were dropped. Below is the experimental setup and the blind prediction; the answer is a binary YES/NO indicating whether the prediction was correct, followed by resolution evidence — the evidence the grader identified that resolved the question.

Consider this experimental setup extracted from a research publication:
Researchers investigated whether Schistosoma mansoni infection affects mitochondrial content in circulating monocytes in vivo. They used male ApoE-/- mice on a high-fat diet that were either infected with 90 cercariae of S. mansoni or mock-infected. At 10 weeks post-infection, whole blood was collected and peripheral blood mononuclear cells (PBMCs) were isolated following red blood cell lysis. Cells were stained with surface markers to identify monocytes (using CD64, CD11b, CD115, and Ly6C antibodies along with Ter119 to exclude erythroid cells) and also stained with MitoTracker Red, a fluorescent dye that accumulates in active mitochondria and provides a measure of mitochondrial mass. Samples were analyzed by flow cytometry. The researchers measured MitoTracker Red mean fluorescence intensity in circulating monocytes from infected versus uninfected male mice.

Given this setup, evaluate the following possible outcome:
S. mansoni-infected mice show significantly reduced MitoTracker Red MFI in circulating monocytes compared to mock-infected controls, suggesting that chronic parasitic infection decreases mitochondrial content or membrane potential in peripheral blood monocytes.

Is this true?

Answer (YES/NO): NO